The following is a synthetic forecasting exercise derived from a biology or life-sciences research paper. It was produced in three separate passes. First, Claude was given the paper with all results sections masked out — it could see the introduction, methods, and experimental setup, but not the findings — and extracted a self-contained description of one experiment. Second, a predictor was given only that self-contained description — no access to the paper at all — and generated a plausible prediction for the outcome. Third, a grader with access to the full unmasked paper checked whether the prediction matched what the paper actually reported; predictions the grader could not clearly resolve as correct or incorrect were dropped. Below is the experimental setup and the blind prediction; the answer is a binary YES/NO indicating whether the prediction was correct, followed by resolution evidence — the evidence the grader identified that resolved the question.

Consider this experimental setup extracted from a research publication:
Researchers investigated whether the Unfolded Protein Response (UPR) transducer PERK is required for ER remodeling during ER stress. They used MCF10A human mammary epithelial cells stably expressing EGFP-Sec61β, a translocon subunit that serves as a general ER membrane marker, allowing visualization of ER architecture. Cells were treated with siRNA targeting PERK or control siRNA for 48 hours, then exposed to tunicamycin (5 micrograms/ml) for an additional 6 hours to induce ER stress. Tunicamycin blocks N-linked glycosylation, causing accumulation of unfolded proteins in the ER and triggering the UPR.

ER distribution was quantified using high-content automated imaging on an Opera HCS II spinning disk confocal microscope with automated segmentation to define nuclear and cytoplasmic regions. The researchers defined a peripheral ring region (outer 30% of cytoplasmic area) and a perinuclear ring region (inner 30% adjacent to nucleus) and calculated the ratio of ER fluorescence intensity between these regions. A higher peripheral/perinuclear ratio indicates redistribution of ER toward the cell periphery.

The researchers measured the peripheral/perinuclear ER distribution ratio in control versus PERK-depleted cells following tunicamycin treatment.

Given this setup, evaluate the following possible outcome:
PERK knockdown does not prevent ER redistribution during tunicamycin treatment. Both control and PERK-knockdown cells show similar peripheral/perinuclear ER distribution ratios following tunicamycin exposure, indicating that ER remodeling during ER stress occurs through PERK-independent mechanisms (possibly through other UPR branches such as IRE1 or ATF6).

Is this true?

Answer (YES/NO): NO